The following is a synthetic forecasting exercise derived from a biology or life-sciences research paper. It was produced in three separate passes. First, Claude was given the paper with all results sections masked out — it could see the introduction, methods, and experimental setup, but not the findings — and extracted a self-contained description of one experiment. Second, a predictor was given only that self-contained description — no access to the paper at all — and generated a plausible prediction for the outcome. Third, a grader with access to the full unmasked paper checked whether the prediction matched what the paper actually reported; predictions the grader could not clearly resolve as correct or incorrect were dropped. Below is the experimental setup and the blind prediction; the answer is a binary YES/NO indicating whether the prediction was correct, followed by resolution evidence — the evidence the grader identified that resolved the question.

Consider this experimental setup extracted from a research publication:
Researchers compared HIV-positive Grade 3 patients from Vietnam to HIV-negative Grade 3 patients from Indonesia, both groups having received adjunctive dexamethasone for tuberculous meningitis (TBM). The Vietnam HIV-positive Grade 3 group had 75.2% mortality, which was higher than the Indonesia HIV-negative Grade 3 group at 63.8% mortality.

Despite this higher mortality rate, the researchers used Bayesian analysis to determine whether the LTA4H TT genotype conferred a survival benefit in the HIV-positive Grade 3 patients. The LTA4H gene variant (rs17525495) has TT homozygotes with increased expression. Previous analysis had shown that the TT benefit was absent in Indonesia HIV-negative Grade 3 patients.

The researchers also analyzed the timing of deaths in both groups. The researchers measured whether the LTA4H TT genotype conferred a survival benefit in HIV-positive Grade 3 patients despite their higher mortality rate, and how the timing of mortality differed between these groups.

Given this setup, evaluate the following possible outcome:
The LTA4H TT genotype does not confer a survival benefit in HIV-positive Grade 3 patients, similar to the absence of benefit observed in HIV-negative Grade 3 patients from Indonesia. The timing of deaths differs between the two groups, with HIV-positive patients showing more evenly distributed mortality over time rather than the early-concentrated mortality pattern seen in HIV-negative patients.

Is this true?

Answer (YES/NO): NO